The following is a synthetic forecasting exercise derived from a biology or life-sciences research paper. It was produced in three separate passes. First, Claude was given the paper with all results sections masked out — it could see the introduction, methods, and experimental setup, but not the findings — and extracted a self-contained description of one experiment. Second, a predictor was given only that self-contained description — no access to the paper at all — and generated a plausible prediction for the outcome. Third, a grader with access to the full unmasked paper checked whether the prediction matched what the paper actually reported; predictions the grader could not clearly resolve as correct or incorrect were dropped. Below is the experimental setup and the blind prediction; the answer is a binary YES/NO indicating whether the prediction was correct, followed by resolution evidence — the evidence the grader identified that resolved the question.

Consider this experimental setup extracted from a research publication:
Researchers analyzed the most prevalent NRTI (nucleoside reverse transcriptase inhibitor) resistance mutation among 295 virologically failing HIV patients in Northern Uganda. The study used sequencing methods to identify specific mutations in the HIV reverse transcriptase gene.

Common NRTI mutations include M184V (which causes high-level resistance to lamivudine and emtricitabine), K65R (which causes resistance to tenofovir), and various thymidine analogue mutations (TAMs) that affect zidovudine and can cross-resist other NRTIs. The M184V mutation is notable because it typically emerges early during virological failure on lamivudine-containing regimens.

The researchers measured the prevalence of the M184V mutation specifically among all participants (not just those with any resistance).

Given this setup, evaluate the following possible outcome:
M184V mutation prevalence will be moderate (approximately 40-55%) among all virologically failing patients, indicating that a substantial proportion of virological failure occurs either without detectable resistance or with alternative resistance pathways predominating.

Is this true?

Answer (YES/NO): YES